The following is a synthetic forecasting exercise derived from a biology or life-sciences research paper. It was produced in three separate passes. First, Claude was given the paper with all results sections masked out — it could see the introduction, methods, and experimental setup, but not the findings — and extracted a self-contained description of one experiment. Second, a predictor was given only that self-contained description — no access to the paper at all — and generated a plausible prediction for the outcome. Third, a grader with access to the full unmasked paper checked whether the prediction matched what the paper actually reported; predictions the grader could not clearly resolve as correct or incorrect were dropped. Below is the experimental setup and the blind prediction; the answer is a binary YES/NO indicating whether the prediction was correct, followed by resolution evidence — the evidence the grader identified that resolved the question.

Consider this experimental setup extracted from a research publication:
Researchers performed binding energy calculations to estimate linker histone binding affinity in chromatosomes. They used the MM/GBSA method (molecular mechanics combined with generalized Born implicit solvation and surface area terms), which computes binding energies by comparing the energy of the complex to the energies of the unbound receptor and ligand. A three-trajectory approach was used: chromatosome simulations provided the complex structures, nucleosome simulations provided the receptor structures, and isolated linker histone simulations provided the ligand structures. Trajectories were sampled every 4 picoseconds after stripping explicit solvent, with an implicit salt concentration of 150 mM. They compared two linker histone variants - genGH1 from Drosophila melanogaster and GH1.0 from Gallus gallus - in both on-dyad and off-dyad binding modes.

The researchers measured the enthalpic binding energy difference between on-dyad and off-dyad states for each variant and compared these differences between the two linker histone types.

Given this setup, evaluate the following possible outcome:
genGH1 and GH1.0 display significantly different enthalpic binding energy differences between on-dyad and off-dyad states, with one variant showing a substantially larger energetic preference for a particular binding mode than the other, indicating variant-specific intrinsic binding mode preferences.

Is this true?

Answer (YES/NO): YES